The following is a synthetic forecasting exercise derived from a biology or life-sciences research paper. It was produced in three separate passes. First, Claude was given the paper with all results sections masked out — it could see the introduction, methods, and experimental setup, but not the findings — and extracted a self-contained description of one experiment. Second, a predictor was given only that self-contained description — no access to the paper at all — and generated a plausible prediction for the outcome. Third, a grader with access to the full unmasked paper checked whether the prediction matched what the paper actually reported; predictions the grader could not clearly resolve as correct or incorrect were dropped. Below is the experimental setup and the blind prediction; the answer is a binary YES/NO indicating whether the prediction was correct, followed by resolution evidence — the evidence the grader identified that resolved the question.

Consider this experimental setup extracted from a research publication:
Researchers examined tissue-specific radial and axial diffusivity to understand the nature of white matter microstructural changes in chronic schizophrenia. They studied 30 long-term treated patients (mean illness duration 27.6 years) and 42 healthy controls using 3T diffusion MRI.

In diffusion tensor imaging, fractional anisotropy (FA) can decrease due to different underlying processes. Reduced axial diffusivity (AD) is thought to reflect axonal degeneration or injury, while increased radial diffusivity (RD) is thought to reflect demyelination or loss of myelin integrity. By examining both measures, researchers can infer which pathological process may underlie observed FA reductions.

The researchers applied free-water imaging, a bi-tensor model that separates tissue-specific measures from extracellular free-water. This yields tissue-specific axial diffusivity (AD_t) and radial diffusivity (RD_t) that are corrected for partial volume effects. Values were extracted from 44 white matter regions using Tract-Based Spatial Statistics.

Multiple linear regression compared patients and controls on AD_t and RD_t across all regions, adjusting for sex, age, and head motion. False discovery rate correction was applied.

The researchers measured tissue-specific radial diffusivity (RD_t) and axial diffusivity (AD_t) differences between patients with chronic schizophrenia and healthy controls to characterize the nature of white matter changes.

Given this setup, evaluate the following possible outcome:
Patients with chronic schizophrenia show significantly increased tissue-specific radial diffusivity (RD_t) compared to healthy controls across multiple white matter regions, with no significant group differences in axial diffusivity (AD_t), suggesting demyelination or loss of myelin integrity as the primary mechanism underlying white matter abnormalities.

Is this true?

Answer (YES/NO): NO